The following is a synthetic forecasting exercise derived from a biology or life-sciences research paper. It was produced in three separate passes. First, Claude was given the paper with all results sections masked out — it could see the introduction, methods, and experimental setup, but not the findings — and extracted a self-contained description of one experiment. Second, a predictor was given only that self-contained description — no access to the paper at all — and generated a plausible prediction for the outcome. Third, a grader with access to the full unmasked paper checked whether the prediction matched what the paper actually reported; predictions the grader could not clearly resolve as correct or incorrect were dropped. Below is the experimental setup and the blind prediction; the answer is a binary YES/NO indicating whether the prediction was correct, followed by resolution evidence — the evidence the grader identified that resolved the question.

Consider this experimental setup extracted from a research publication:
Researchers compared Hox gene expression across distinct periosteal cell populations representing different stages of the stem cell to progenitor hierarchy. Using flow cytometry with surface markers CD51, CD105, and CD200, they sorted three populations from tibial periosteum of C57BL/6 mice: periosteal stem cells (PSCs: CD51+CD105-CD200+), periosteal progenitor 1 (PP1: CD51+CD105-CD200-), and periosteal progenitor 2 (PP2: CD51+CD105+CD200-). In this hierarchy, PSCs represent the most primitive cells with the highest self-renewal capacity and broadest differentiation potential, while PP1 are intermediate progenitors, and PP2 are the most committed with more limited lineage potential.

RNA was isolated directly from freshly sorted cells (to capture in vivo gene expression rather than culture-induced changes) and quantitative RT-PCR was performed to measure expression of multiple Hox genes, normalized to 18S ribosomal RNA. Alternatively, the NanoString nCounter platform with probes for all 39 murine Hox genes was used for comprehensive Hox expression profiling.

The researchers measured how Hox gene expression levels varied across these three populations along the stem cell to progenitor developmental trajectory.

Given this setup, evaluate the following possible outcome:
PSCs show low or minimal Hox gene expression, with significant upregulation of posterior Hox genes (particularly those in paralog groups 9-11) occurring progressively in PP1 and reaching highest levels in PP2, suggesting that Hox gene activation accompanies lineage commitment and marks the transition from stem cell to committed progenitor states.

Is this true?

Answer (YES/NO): NO